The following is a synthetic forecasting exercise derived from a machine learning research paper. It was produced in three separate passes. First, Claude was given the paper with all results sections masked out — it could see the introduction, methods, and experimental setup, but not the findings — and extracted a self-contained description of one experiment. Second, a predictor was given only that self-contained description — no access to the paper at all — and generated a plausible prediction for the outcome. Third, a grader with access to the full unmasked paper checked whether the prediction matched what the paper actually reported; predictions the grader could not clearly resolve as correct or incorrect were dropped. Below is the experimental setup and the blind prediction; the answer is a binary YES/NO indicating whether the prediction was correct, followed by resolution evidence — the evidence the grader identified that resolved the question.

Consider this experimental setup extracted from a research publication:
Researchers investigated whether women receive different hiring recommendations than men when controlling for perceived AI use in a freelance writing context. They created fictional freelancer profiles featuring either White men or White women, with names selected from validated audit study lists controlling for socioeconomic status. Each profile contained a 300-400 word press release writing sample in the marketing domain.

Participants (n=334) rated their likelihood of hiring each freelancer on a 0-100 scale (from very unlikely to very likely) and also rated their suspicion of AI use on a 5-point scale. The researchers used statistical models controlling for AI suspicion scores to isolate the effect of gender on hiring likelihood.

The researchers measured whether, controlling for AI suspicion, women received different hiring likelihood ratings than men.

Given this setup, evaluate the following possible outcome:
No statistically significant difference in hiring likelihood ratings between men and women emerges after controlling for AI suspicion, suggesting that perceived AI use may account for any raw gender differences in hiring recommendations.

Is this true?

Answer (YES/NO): YES